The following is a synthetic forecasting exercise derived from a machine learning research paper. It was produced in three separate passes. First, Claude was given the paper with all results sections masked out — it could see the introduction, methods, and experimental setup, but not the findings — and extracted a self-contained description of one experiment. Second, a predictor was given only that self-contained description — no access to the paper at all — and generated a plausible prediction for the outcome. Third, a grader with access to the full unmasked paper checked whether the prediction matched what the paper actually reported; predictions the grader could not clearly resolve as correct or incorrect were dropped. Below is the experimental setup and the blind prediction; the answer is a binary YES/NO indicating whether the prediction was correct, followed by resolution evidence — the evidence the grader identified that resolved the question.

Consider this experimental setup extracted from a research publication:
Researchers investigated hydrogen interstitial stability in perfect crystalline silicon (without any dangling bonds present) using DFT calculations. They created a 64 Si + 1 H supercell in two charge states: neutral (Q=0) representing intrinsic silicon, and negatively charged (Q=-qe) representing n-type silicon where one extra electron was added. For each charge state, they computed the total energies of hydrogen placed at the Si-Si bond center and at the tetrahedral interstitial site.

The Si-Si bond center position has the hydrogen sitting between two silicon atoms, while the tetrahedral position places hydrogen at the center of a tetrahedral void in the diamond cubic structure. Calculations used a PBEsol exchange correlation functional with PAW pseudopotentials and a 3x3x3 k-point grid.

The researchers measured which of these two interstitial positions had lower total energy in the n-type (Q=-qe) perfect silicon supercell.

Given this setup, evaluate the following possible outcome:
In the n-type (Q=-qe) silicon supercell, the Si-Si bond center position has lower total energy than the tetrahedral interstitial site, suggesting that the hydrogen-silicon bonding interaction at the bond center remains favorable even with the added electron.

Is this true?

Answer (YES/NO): NO